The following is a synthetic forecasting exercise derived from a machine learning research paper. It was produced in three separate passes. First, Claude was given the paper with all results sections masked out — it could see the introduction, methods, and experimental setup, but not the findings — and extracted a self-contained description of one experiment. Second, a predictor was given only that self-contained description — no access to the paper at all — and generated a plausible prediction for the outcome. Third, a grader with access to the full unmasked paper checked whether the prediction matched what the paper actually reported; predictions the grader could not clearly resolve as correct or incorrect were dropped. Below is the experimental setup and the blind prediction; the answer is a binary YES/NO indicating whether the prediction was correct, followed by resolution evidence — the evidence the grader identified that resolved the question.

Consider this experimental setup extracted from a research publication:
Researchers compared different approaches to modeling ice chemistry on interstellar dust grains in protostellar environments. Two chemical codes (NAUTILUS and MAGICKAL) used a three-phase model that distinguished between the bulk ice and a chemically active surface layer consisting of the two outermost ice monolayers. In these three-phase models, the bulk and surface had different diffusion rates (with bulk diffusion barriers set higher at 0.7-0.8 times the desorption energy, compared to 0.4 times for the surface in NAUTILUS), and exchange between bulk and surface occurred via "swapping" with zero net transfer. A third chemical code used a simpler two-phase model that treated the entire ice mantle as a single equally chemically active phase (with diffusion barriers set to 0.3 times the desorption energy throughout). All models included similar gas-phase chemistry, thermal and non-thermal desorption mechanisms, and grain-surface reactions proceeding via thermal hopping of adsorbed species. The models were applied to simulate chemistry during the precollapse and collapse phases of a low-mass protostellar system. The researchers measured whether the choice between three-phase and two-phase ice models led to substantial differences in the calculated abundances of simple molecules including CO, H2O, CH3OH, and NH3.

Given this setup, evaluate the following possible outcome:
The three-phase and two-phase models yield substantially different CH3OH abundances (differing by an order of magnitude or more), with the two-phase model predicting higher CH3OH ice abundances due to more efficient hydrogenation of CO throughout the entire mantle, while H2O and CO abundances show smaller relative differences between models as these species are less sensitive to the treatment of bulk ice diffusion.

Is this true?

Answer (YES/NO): NO